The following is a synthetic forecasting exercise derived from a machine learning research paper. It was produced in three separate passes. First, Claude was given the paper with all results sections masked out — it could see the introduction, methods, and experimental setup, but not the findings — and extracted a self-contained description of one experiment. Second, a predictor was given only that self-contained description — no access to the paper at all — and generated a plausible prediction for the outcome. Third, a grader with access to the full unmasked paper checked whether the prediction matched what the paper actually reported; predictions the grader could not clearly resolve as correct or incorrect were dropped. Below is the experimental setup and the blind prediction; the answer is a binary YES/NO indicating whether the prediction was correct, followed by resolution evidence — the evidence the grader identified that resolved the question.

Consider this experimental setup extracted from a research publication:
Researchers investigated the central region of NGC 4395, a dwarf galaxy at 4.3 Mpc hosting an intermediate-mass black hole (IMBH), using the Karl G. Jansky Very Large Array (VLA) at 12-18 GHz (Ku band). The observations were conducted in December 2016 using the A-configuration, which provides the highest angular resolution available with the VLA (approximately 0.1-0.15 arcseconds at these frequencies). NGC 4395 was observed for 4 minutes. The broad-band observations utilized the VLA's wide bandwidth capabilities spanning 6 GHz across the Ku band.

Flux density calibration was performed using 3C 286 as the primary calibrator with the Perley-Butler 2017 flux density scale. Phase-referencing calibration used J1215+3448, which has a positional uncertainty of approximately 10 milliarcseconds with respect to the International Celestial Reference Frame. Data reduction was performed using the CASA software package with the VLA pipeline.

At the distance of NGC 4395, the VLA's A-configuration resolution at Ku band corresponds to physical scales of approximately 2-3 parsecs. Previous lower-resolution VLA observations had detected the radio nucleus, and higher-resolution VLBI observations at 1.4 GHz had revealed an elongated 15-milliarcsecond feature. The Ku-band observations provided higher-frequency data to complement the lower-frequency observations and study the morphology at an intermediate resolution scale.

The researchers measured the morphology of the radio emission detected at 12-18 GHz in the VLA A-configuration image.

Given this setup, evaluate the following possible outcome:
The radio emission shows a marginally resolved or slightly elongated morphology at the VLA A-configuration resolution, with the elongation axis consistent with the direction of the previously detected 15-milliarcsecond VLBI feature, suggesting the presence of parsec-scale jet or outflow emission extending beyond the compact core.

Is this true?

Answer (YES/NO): NO